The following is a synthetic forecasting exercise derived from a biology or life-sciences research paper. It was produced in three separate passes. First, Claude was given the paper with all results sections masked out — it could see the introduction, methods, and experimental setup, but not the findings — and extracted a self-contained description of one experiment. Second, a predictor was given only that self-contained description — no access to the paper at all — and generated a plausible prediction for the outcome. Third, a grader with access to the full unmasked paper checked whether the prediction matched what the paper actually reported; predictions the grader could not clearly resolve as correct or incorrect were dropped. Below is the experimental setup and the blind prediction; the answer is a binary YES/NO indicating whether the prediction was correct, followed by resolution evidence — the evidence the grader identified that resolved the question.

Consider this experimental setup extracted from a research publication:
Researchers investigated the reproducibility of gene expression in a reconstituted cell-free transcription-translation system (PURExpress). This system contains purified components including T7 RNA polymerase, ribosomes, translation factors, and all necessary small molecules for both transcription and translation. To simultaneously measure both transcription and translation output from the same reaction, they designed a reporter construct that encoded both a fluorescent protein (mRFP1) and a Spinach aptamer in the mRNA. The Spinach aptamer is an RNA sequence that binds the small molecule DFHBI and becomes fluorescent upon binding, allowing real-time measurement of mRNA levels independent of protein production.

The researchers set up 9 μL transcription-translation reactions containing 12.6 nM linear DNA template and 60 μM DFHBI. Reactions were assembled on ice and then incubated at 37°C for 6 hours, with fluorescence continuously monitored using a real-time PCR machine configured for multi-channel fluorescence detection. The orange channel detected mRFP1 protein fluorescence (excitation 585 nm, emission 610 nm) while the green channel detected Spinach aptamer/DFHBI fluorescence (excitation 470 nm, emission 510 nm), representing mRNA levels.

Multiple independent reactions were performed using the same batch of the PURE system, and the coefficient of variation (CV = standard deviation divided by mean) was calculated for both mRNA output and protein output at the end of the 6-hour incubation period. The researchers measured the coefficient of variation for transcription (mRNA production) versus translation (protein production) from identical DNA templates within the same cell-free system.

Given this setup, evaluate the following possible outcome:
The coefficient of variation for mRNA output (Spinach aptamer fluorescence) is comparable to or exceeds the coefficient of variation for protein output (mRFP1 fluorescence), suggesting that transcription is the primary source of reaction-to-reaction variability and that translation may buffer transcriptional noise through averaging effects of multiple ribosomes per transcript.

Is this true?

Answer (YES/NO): NO